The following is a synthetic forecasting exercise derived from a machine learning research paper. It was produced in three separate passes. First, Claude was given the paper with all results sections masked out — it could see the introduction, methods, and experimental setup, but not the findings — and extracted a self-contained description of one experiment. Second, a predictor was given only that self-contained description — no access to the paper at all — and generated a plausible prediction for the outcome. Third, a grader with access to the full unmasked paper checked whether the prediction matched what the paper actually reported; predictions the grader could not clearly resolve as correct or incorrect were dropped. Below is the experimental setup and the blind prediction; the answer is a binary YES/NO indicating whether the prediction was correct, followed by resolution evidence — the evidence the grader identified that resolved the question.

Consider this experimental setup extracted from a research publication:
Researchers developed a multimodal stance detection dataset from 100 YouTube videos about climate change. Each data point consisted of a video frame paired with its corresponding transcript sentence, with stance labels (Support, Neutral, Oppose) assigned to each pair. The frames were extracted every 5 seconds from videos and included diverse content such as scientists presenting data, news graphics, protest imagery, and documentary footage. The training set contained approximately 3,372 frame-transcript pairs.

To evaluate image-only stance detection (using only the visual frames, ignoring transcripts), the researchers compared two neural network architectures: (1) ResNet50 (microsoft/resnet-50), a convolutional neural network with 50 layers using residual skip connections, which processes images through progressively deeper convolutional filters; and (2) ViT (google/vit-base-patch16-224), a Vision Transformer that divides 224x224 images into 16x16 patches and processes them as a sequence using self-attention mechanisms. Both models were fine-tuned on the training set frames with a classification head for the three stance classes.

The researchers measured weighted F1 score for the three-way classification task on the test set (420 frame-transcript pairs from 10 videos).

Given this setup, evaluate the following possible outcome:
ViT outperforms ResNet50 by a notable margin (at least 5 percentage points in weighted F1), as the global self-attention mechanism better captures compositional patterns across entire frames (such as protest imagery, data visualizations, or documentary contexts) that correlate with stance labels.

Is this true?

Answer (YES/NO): YES